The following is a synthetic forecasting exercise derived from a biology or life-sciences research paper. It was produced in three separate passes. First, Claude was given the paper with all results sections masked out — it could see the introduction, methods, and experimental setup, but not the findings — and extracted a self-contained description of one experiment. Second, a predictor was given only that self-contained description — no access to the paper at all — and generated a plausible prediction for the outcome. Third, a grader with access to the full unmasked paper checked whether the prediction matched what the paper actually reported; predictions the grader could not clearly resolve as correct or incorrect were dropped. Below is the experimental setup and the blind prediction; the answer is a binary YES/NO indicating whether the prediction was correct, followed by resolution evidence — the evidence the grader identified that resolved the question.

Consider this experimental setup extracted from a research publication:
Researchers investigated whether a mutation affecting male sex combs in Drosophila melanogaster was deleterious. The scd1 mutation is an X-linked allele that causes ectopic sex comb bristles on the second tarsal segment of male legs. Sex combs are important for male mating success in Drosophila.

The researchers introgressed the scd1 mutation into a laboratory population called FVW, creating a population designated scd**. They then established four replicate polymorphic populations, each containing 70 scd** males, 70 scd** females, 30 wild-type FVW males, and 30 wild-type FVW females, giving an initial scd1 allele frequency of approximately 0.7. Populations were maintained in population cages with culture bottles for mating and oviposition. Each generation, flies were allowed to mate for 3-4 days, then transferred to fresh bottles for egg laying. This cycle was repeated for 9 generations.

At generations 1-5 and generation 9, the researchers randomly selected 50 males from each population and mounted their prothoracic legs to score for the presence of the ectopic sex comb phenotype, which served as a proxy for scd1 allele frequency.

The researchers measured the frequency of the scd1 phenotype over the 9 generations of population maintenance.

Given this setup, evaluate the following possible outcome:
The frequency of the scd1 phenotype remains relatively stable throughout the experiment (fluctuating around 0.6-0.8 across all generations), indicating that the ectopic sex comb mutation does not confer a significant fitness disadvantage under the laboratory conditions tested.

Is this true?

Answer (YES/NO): NO